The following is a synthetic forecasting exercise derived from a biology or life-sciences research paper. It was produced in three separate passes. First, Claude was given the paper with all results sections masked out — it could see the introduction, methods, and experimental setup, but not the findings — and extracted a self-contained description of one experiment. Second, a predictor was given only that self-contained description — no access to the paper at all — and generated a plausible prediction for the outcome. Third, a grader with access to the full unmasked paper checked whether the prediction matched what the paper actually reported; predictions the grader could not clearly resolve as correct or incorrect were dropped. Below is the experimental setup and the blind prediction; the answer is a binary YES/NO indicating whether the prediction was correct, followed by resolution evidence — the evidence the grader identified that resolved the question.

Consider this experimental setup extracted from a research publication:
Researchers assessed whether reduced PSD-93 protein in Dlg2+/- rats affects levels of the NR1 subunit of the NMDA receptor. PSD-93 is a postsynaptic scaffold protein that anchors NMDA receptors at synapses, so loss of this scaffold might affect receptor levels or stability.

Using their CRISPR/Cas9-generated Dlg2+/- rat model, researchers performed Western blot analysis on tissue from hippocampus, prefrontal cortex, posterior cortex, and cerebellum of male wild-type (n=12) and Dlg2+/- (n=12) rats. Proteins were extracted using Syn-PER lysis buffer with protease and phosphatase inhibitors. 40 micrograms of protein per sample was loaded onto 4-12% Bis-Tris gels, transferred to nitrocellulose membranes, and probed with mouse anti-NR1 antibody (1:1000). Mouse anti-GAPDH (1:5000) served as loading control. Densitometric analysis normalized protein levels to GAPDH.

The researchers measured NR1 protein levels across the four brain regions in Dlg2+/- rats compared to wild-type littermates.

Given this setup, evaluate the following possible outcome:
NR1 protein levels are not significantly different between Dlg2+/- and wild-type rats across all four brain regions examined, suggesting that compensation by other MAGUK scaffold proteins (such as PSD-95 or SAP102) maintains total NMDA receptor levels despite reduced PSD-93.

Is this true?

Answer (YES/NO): NO